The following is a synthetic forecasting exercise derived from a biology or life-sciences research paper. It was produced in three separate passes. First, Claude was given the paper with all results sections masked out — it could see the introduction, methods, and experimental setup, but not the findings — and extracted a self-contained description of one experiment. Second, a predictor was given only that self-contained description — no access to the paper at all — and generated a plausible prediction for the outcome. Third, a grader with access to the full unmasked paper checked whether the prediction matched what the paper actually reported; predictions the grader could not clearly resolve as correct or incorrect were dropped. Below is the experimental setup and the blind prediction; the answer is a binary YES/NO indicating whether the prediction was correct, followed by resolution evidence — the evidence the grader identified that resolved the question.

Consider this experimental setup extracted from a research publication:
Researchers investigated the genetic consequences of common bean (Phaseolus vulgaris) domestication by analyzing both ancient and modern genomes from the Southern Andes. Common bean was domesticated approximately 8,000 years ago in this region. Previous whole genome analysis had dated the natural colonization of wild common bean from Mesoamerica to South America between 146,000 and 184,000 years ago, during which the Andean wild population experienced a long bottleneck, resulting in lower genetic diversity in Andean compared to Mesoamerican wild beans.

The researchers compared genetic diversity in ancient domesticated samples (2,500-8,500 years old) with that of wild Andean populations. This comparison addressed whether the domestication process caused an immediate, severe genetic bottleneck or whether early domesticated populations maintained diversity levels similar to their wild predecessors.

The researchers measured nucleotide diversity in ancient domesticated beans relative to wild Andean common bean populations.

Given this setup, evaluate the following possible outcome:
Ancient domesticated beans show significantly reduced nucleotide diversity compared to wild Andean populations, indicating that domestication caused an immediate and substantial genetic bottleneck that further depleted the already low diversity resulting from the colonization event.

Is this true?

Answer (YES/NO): NO